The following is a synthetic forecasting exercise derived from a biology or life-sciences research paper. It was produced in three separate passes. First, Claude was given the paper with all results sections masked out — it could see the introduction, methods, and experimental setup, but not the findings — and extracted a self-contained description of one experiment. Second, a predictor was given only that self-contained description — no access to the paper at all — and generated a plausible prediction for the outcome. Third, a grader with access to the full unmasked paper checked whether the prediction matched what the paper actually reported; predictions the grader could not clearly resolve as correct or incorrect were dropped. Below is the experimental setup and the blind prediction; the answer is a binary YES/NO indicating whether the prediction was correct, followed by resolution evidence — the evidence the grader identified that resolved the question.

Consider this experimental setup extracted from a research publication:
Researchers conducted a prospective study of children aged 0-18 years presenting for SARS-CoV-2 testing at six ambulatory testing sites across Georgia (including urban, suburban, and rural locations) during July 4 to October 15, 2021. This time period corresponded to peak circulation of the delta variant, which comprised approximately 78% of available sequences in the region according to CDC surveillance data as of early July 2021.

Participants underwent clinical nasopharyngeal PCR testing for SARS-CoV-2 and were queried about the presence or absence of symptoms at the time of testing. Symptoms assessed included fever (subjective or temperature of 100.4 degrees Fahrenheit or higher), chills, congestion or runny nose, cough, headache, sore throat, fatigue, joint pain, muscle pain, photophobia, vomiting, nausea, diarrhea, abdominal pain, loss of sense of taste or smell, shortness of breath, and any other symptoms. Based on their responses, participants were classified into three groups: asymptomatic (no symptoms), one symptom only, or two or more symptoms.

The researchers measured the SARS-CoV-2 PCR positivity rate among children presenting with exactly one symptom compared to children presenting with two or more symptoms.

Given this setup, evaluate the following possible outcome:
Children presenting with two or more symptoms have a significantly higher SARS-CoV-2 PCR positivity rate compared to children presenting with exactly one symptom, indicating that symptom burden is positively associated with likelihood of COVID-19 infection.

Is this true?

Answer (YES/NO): NO